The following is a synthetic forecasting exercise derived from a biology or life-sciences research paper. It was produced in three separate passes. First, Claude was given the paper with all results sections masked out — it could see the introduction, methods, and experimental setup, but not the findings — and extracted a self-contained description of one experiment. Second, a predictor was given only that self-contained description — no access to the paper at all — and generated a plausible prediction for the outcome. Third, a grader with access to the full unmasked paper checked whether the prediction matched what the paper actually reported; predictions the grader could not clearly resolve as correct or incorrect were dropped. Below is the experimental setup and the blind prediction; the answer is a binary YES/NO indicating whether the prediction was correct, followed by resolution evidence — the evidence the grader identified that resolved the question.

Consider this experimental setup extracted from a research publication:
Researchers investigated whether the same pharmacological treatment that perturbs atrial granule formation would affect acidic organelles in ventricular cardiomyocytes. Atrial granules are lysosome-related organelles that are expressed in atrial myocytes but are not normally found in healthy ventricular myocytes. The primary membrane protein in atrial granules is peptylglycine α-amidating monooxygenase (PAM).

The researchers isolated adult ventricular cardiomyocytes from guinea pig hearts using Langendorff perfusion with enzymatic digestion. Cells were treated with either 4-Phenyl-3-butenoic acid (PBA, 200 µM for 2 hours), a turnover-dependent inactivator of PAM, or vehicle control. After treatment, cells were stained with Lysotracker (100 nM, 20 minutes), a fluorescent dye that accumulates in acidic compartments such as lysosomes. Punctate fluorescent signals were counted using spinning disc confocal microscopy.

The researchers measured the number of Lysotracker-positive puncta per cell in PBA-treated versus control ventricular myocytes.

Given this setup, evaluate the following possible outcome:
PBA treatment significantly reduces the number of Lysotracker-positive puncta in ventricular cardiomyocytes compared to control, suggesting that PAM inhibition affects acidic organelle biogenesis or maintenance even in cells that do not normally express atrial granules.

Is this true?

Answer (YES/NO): NO